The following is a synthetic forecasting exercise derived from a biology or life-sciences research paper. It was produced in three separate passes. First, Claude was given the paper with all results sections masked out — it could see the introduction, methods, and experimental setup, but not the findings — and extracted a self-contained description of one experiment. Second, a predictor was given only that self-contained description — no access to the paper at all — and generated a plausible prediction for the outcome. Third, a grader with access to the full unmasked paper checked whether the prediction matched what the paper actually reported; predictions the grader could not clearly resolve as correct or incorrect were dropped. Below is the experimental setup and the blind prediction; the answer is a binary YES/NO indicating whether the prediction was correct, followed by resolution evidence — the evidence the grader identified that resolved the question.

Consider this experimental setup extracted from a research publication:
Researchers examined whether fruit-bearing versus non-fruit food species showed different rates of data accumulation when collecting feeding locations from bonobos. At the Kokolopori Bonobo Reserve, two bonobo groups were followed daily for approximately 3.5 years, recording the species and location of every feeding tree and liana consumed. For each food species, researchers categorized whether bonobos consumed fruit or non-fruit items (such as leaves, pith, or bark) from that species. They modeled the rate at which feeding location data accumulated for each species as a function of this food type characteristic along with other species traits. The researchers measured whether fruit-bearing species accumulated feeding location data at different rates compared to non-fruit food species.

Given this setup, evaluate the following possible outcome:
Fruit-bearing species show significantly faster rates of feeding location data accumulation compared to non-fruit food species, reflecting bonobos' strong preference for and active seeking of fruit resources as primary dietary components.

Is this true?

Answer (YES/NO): NO